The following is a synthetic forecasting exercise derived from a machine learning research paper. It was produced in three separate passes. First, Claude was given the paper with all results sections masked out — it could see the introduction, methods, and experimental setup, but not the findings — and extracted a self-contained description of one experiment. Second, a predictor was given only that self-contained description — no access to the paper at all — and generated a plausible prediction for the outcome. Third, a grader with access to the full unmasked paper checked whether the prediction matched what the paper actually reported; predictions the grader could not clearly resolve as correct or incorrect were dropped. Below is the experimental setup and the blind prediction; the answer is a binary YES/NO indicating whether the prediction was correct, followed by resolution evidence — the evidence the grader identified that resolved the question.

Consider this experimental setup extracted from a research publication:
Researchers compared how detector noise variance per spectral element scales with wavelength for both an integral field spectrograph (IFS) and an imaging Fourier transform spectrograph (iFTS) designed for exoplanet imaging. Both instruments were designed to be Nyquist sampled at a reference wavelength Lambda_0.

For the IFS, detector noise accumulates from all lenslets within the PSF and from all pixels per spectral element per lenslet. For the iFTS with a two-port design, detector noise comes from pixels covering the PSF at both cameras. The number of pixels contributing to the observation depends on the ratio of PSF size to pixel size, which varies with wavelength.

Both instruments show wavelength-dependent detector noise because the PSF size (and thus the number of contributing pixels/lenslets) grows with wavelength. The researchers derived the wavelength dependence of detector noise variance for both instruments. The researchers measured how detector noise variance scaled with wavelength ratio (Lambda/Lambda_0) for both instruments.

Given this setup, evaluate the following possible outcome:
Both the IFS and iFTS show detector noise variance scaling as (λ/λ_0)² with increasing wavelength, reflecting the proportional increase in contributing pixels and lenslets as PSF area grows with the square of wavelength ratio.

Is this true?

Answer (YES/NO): YES